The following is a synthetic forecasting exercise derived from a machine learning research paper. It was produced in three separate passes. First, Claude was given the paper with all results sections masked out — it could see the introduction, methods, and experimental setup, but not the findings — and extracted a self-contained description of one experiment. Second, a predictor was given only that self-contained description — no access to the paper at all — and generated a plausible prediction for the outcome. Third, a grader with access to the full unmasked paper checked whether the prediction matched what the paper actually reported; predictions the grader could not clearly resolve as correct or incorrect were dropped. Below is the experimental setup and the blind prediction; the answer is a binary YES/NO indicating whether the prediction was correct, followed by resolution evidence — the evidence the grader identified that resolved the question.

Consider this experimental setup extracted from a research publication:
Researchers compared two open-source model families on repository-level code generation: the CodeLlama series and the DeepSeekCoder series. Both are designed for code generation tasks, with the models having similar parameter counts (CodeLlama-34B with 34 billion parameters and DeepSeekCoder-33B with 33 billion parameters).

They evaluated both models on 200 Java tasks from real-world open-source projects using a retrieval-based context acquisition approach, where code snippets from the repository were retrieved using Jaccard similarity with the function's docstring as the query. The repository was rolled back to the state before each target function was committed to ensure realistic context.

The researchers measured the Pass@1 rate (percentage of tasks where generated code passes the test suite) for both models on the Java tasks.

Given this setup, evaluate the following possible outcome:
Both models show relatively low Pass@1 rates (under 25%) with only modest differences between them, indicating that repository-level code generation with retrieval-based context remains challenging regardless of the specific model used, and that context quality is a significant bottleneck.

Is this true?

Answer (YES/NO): YES